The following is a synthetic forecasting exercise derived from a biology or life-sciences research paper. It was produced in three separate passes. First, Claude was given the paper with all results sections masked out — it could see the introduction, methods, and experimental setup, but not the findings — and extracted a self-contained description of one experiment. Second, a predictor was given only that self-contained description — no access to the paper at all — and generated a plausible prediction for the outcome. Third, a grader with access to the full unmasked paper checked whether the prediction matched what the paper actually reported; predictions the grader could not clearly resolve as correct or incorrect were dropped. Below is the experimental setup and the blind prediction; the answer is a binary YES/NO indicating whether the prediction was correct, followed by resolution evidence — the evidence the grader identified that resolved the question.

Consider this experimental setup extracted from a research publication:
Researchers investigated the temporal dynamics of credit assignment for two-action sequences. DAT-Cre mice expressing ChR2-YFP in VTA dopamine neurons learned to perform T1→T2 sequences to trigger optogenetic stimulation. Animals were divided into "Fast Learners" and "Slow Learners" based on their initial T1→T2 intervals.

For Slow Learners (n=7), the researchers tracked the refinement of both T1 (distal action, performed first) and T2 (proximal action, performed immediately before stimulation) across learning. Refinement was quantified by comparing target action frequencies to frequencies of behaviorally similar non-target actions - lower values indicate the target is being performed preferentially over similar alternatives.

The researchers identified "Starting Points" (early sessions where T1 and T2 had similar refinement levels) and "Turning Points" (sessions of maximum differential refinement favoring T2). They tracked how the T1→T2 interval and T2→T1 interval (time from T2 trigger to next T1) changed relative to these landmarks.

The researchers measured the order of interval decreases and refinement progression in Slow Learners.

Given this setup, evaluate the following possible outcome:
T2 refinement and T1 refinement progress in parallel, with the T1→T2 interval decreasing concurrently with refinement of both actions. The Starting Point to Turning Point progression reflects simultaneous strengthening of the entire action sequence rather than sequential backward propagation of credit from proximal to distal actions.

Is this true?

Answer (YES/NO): NO